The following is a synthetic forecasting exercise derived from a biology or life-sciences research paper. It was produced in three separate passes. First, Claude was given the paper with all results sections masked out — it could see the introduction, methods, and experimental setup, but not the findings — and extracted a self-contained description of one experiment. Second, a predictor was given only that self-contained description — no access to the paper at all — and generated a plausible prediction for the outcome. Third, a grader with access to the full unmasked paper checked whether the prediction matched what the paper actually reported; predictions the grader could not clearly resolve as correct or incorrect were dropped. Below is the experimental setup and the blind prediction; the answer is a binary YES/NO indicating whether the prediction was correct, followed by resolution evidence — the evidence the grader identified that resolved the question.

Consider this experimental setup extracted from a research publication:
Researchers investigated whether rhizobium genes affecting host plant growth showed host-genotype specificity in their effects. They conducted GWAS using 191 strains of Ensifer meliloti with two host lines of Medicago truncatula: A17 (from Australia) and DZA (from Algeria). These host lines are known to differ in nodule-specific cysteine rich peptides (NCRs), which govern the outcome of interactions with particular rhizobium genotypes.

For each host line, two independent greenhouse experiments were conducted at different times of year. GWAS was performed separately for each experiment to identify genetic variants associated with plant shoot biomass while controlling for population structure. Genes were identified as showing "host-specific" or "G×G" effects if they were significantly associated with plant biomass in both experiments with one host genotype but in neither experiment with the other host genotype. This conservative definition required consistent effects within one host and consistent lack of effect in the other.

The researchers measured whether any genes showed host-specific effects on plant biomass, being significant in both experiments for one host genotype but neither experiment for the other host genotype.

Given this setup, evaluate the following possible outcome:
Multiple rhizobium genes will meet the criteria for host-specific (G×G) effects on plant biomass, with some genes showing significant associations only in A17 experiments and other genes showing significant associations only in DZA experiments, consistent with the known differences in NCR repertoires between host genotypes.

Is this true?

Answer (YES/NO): YES